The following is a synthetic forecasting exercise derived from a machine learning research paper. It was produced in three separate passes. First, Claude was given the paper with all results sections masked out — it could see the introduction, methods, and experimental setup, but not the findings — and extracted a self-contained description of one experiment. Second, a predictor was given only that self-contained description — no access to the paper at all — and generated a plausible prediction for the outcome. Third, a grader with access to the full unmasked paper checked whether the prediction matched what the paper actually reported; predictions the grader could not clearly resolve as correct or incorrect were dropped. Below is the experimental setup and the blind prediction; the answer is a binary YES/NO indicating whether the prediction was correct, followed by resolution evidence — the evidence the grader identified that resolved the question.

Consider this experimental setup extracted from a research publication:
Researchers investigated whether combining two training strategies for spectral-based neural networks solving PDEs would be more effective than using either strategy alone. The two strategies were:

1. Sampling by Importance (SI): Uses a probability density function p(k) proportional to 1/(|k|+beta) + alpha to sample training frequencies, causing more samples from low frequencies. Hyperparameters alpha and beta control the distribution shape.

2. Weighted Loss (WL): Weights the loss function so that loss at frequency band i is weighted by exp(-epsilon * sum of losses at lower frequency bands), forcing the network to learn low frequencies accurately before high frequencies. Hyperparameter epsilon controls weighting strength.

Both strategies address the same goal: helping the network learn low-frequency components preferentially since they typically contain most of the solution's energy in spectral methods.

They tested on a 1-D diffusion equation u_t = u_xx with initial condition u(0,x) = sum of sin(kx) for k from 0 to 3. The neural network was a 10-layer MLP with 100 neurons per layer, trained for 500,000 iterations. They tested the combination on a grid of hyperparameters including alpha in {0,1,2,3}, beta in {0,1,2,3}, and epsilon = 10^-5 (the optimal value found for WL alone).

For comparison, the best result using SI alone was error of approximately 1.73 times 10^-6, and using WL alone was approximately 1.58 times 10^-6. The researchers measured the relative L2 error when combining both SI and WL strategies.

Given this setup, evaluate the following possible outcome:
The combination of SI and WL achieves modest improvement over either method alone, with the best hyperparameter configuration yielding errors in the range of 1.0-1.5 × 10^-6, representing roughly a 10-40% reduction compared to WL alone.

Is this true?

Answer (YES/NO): NO